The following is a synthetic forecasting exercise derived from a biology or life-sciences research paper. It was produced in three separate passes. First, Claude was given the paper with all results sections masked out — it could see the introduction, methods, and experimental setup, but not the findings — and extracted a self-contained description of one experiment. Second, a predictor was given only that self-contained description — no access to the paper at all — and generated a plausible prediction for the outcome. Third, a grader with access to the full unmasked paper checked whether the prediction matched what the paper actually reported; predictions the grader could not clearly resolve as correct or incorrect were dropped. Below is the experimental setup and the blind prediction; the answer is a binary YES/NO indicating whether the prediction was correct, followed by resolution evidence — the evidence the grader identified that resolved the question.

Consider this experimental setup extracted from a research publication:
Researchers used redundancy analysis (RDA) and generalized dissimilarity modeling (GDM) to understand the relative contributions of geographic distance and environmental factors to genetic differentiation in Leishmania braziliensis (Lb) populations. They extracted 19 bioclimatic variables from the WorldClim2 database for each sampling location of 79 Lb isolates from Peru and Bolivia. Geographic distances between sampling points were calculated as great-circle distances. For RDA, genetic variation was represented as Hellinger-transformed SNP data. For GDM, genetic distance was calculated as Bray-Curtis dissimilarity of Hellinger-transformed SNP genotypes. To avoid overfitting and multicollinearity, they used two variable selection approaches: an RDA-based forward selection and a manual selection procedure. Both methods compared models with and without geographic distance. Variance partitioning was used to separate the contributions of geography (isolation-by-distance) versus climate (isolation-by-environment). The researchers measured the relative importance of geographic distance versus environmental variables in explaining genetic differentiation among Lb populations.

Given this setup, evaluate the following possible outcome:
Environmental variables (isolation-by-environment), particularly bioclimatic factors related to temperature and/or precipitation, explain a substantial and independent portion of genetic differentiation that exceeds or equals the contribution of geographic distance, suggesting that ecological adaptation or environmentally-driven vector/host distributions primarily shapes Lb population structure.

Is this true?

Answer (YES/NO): YES